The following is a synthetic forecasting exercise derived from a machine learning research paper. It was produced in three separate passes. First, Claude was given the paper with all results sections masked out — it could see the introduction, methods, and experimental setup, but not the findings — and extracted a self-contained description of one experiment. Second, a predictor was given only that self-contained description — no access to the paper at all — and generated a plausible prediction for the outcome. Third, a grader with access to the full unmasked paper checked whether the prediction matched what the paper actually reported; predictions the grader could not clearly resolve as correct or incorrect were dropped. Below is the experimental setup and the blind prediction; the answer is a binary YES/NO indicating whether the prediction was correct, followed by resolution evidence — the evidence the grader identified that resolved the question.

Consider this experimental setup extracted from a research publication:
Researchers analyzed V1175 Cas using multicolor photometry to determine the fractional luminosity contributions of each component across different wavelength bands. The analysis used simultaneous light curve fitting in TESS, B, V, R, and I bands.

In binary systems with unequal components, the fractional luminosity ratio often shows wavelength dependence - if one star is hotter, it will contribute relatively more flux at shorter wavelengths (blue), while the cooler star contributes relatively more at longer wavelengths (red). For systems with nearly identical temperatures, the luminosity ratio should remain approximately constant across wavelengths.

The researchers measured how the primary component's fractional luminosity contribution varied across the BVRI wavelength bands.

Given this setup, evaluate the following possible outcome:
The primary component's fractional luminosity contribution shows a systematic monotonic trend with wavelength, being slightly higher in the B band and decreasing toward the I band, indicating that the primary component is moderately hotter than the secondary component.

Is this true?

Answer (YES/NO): NO